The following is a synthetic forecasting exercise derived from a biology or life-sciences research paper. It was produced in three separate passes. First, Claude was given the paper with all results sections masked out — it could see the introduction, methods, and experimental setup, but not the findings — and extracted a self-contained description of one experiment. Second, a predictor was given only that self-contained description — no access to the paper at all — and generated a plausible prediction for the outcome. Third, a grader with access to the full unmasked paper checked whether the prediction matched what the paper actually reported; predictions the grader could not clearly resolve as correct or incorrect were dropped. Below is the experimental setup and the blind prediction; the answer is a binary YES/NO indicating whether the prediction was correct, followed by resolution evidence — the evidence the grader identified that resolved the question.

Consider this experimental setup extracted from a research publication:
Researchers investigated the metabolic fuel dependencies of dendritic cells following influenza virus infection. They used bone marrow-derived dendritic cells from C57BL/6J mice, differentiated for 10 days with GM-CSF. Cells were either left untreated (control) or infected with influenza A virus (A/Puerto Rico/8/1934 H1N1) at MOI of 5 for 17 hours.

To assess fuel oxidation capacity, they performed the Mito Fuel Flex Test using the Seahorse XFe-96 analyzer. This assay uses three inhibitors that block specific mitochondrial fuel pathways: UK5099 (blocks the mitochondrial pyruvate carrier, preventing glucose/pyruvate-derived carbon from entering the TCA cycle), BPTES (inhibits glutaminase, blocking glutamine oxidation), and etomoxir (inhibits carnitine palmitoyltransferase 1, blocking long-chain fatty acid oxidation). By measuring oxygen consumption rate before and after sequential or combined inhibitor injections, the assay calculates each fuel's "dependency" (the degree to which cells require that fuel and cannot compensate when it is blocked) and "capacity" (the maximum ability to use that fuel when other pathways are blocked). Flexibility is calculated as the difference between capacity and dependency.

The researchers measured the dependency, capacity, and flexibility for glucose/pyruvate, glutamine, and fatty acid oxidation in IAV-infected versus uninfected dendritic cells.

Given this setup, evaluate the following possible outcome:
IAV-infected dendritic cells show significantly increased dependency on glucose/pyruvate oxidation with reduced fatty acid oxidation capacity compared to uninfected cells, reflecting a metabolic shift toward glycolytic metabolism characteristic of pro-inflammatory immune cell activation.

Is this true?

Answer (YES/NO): NO